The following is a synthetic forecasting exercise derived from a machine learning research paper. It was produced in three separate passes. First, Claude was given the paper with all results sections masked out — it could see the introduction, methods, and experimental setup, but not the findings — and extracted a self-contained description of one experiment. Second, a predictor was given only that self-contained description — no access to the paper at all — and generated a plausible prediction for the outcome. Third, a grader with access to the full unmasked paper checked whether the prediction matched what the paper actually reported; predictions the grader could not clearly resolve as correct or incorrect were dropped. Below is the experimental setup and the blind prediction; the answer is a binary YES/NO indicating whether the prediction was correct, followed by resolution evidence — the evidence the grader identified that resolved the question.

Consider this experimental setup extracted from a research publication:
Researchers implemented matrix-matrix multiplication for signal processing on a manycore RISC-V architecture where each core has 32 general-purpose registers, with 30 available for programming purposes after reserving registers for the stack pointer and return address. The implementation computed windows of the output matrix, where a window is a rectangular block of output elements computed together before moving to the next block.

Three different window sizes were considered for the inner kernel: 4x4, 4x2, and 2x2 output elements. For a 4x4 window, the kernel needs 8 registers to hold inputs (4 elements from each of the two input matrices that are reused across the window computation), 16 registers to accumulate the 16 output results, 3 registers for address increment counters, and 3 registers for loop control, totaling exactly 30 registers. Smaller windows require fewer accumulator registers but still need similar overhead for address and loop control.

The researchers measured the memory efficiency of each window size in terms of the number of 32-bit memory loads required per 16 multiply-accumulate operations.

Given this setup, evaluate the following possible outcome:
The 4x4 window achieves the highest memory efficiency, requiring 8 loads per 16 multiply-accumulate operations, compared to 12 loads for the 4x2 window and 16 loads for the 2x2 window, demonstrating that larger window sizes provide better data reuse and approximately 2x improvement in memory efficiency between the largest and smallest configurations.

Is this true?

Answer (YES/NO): YES